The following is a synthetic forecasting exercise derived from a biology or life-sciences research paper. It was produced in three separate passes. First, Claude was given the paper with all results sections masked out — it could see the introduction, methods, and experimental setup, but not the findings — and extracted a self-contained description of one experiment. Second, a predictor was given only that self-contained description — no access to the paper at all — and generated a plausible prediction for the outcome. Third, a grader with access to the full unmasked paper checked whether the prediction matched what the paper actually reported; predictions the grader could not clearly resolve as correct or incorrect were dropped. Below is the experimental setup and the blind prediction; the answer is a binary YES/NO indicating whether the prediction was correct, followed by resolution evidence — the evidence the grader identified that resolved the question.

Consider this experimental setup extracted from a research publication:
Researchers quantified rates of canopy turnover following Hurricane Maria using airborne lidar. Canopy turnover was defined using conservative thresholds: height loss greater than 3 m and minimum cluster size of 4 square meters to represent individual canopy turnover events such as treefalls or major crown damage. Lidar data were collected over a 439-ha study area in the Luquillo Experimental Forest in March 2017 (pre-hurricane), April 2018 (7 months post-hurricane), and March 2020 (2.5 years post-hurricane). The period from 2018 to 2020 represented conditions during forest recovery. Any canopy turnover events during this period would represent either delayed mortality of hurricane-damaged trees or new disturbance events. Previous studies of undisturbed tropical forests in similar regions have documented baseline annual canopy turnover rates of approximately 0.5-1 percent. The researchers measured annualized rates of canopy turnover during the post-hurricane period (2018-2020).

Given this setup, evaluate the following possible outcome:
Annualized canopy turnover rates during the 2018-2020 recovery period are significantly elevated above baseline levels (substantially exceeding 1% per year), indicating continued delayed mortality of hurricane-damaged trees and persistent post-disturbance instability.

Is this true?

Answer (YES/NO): NO